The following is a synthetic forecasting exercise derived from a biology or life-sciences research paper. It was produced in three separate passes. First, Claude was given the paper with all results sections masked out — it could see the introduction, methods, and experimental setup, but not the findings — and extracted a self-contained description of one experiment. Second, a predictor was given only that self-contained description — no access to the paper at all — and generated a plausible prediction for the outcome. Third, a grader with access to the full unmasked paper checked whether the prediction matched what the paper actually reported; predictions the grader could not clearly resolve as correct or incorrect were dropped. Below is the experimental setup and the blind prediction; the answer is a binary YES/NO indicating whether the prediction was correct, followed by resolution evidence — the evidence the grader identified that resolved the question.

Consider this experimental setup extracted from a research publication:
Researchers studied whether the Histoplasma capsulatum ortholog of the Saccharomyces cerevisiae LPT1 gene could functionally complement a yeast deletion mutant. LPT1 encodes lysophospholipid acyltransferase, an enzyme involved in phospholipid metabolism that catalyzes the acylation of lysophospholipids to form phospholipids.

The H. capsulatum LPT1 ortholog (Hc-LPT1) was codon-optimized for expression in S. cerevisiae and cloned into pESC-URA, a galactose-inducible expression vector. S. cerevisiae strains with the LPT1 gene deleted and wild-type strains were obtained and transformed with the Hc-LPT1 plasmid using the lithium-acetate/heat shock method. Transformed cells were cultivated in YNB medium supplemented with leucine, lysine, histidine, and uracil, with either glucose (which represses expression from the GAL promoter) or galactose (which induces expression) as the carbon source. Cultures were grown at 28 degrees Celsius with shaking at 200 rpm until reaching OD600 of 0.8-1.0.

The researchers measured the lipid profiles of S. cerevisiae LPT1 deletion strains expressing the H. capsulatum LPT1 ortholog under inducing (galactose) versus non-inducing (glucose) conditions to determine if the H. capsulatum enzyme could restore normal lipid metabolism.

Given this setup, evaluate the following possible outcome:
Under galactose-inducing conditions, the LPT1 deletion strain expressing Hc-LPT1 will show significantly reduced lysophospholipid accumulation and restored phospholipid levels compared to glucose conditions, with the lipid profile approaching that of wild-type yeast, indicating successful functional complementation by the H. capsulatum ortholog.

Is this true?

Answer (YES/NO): NO